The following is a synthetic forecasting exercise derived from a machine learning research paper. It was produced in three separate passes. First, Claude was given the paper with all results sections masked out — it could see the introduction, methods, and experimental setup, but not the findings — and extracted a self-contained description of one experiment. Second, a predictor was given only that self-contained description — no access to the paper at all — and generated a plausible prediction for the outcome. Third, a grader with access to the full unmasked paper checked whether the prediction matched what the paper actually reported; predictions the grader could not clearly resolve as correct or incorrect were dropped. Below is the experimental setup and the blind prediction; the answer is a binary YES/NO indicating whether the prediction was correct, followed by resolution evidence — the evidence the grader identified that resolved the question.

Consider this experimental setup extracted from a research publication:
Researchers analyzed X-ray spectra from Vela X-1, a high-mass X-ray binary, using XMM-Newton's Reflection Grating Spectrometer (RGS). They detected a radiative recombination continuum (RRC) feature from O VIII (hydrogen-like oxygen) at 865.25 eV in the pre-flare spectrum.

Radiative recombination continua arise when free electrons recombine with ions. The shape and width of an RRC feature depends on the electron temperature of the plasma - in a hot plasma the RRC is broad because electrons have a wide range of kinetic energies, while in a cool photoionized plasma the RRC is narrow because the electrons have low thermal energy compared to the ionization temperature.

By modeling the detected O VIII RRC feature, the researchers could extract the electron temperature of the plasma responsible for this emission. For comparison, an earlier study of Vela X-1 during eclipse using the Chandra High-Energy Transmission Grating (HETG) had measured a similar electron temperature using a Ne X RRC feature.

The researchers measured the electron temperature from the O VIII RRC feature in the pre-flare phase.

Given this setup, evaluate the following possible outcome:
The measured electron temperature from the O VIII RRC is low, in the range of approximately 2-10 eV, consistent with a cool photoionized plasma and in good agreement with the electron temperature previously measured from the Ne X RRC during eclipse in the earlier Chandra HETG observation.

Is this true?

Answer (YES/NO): NO